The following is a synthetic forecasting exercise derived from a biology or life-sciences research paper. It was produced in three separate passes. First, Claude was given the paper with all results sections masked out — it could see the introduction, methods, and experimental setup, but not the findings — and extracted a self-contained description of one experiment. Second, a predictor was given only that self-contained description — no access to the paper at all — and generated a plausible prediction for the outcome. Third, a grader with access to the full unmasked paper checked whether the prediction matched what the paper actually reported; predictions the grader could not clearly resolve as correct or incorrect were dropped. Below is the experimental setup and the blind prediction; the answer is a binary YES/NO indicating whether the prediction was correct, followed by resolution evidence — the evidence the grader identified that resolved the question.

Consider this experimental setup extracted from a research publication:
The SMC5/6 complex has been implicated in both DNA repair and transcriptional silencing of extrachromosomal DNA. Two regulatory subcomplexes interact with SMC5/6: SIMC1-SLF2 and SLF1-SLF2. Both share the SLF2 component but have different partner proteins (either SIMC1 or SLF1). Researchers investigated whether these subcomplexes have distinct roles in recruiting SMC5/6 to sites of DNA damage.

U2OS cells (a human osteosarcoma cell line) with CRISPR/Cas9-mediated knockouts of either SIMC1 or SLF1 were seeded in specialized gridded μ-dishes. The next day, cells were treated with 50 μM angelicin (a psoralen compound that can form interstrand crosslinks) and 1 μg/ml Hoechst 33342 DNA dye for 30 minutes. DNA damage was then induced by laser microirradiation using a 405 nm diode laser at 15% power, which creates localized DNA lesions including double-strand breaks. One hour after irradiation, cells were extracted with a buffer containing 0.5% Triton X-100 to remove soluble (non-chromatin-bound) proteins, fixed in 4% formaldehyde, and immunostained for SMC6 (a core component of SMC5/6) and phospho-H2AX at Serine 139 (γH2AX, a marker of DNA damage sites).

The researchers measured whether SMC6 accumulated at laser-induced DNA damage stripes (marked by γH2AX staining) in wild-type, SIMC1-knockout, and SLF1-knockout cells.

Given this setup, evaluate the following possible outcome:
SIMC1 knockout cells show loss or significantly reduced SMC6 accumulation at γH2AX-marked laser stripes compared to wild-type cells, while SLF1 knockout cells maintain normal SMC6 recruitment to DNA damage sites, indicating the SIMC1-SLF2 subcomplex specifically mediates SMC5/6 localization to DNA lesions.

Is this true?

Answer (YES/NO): NO